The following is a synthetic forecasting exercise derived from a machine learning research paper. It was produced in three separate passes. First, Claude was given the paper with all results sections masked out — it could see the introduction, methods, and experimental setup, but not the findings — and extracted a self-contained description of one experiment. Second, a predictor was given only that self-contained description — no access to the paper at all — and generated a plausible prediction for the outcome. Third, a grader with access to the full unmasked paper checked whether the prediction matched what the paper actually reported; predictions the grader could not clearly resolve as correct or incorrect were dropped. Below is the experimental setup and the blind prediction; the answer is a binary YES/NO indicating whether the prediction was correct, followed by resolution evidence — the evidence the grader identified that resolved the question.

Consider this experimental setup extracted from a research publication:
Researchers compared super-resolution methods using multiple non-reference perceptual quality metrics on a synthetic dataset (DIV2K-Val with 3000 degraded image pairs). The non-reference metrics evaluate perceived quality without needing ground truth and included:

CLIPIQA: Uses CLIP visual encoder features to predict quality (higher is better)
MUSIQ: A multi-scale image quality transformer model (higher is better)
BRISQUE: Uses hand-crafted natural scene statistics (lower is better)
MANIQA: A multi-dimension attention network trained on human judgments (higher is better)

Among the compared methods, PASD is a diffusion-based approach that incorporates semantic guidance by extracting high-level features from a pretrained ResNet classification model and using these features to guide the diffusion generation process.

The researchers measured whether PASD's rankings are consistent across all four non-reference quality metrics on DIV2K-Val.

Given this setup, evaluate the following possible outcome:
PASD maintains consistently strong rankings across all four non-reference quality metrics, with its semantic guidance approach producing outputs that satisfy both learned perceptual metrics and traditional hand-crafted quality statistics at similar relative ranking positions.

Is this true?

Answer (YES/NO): NO